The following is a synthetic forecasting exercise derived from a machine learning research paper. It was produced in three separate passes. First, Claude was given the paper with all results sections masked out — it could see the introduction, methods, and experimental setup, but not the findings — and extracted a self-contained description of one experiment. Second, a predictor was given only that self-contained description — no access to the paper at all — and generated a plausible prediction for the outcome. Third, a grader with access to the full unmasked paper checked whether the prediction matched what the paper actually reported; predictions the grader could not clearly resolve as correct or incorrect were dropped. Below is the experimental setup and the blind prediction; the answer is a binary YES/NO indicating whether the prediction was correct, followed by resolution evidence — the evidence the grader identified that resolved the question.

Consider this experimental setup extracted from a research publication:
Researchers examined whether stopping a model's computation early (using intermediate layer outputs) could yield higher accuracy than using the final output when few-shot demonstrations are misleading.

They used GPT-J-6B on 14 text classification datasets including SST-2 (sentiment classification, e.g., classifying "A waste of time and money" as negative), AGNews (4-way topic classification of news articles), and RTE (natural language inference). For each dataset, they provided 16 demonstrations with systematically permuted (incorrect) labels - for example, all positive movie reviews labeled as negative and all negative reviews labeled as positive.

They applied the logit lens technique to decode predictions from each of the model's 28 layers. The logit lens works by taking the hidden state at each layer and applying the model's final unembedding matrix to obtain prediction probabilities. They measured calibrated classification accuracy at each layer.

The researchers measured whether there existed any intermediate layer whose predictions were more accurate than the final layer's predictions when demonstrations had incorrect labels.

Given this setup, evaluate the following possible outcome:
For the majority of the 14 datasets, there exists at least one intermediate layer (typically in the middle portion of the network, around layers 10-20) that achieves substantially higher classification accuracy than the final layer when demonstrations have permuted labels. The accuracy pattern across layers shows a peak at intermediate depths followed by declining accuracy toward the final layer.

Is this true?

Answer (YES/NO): YES